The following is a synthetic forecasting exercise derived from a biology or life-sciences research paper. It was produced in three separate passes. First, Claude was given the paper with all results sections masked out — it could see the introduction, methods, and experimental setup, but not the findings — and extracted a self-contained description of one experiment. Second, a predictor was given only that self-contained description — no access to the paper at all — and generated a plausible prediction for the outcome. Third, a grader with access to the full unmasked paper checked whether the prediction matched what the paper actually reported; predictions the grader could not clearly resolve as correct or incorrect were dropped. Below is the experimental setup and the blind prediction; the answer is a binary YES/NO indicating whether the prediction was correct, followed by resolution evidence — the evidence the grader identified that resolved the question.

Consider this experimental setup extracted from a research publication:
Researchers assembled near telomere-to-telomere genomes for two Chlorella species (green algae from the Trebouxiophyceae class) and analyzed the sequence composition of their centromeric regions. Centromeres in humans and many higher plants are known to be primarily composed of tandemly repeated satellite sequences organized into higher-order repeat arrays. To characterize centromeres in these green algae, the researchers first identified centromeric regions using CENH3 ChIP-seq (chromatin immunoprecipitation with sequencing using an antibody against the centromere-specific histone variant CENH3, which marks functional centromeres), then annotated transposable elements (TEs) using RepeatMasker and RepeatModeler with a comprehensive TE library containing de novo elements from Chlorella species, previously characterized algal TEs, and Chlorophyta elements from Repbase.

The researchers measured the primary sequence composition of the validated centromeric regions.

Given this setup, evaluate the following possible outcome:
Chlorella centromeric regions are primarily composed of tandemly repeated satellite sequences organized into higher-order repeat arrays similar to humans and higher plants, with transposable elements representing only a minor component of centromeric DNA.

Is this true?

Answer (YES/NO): NO